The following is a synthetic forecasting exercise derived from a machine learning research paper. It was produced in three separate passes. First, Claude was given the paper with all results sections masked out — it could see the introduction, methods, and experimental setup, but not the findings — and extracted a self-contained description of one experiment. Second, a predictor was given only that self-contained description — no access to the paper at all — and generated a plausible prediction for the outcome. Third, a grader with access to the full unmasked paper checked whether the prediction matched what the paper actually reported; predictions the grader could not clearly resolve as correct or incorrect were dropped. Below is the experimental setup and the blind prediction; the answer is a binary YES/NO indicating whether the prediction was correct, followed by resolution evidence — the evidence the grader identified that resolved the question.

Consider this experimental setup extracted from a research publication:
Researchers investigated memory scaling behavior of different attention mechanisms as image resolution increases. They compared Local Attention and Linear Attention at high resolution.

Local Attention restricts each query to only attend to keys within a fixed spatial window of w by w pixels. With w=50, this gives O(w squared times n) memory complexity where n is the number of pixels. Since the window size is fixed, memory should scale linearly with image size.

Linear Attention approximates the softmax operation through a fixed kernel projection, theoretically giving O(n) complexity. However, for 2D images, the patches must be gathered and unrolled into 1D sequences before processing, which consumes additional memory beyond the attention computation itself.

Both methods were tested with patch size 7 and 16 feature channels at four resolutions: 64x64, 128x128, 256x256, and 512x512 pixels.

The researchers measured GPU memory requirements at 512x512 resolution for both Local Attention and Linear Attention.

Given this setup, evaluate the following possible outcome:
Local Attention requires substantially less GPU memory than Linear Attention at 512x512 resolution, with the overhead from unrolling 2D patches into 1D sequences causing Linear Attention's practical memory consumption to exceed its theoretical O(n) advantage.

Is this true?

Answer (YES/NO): NO